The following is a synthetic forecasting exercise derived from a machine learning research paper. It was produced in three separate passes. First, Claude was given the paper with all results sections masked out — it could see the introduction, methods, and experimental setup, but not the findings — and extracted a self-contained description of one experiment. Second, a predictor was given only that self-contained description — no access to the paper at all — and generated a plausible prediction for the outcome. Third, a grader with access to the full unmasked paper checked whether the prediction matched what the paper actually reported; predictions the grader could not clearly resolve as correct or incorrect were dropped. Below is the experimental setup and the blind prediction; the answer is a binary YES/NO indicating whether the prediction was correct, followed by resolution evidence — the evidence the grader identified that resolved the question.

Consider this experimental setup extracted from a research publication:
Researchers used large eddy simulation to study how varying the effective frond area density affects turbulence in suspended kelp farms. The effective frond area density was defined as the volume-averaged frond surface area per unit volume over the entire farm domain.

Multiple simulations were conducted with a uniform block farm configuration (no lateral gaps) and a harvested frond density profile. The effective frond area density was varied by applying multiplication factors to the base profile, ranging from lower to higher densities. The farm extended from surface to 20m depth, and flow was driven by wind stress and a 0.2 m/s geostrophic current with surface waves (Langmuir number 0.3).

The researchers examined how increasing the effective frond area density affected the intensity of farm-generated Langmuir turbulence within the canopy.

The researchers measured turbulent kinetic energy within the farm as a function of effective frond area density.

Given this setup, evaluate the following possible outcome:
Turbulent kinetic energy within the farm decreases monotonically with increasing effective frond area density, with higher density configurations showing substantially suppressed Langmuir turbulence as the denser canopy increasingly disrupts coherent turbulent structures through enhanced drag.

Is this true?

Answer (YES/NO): NO